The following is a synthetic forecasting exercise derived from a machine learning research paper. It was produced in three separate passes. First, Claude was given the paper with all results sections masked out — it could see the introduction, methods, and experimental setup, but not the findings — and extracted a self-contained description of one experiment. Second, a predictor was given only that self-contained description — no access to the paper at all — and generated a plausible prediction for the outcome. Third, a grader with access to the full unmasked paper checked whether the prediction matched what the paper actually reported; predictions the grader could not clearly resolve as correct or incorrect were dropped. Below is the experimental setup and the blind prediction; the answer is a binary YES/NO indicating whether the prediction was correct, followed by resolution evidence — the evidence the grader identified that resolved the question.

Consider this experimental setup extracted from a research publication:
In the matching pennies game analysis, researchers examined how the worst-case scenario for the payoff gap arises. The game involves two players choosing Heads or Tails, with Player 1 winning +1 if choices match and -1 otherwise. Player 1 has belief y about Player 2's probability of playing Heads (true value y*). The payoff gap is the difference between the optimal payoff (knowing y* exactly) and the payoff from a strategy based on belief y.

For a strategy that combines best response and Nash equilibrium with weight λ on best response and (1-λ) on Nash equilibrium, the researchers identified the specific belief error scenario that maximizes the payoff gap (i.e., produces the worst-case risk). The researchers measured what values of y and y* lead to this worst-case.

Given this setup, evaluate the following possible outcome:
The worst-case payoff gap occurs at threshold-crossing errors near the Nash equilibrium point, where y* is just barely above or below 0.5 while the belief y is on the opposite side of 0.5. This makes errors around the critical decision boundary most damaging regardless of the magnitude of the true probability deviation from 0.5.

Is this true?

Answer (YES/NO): NO